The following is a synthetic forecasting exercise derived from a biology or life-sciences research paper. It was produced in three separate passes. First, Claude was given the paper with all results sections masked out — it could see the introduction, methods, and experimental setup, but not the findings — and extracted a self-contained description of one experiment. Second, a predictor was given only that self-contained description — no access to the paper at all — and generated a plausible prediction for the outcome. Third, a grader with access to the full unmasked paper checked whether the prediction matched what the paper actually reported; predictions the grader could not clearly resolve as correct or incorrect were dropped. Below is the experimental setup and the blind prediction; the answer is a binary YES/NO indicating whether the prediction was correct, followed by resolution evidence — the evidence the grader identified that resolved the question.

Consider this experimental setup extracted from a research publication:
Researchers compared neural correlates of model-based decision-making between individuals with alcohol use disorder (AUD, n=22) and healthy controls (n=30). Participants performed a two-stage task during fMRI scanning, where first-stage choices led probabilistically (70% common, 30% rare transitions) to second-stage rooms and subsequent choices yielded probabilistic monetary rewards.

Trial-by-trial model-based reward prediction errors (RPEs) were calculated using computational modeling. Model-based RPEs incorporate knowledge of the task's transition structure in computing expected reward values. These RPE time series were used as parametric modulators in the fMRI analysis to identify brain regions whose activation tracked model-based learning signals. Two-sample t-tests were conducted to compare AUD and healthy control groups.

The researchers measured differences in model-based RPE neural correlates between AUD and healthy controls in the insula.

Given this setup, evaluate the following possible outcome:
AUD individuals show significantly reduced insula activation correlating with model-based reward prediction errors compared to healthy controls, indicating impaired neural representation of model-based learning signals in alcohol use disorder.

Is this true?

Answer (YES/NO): NO